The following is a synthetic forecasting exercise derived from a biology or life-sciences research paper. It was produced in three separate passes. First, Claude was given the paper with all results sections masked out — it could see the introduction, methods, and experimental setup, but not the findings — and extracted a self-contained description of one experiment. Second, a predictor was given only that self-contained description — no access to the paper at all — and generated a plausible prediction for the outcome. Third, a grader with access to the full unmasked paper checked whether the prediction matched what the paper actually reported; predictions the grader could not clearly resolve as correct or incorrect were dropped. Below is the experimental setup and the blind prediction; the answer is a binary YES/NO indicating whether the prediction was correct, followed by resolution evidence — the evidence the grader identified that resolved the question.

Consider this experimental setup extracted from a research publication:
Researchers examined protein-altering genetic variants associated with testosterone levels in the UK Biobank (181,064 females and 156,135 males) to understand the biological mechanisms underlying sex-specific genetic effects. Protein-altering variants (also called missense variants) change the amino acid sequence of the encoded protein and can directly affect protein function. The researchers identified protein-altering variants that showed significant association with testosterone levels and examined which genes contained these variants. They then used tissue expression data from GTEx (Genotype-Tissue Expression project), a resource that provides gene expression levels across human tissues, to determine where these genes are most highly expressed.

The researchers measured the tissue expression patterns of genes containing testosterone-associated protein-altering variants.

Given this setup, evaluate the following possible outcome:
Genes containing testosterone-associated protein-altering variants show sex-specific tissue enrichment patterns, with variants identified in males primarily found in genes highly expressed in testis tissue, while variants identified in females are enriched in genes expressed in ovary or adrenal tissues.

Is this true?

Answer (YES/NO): NO